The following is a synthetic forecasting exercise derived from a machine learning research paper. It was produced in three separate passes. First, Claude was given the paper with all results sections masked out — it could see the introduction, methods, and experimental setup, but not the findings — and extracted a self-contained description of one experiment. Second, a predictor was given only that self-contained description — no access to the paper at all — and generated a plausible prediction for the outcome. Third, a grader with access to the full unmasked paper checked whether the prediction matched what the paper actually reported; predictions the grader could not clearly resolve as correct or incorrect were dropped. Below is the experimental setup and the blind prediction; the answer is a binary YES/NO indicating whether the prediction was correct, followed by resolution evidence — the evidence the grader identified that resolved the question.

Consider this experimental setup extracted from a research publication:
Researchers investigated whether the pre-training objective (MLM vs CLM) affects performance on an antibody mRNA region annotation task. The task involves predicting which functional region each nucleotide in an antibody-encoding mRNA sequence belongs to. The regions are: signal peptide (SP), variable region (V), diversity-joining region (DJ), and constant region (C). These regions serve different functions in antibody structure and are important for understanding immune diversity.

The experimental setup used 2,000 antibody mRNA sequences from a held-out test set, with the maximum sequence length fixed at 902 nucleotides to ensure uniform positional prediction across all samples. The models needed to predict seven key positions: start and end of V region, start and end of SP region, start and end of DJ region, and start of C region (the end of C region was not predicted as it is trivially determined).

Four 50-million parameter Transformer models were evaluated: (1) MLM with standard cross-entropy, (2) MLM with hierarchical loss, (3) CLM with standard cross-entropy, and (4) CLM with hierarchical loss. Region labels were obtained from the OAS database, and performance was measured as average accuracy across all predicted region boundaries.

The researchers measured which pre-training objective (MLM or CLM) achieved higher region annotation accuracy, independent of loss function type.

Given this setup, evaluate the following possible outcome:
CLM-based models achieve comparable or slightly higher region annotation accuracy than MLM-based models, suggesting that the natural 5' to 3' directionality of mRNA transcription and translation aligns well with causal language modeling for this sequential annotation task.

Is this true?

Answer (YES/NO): NO